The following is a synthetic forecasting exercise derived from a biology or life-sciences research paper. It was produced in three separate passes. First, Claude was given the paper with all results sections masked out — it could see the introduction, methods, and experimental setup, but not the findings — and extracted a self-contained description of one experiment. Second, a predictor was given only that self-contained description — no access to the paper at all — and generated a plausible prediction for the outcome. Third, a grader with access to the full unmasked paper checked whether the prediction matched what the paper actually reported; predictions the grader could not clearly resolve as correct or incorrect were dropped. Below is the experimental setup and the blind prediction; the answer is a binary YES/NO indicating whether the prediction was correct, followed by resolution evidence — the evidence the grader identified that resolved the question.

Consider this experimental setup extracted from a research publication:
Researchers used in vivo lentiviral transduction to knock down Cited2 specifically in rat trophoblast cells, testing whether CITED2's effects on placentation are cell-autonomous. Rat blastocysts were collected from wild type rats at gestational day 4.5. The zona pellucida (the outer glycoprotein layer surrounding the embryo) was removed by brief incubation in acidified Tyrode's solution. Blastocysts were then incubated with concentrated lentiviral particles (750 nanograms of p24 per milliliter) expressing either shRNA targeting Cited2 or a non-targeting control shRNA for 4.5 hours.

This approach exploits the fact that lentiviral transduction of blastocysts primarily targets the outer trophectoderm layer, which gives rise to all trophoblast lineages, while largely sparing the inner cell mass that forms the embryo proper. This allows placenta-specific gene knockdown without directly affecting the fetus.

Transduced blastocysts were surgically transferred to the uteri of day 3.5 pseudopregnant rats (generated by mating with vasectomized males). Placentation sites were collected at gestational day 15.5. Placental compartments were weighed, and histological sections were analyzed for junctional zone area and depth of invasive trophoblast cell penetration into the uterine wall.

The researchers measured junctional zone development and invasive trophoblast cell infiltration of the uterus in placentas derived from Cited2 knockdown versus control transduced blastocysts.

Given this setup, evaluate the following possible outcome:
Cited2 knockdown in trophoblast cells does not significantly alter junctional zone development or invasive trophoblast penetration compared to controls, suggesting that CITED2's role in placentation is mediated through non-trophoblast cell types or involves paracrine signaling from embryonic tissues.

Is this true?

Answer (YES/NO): NO